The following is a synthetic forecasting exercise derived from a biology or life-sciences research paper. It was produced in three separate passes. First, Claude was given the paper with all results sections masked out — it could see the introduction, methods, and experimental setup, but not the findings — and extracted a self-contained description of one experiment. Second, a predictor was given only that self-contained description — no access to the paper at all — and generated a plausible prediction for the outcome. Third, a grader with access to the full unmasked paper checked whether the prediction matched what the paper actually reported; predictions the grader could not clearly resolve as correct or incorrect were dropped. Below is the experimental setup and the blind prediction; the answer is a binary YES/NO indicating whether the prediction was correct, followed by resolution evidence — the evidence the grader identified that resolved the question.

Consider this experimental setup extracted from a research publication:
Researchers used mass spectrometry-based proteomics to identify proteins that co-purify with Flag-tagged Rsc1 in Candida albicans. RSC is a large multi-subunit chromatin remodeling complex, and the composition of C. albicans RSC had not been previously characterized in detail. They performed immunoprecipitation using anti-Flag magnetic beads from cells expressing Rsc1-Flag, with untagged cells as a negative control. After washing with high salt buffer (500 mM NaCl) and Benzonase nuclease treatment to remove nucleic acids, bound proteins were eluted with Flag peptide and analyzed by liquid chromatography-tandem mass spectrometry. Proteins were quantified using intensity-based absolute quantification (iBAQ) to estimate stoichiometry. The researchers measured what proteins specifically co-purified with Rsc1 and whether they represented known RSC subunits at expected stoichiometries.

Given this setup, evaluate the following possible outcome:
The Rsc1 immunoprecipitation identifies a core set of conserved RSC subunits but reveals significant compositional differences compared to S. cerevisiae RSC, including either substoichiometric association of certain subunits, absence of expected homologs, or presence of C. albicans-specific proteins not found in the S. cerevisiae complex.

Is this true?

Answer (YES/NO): YES